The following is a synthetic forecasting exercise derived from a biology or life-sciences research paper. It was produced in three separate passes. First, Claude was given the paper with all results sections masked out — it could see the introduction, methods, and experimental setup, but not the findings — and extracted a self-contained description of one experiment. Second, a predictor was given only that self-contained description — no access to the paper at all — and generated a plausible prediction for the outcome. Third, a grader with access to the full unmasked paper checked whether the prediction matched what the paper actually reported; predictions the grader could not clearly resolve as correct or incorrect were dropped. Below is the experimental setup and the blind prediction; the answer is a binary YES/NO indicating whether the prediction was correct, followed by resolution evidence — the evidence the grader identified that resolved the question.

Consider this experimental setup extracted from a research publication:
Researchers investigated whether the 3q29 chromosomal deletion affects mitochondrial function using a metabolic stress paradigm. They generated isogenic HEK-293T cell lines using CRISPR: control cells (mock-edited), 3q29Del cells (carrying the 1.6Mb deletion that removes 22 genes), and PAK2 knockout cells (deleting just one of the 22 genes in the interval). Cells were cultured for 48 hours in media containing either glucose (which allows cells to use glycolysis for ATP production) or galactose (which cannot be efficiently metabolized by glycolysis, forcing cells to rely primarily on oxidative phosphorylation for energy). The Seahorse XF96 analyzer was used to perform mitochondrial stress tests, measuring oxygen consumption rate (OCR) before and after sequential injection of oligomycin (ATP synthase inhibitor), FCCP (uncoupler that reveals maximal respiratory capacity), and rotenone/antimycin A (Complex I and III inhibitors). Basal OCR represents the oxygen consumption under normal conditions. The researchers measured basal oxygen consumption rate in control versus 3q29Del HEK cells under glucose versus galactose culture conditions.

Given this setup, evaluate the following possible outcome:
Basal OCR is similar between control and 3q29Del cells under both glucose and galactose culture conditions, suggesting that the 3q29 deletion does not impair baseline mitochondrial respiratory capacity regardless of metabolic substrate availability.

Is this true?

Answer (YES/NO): NO